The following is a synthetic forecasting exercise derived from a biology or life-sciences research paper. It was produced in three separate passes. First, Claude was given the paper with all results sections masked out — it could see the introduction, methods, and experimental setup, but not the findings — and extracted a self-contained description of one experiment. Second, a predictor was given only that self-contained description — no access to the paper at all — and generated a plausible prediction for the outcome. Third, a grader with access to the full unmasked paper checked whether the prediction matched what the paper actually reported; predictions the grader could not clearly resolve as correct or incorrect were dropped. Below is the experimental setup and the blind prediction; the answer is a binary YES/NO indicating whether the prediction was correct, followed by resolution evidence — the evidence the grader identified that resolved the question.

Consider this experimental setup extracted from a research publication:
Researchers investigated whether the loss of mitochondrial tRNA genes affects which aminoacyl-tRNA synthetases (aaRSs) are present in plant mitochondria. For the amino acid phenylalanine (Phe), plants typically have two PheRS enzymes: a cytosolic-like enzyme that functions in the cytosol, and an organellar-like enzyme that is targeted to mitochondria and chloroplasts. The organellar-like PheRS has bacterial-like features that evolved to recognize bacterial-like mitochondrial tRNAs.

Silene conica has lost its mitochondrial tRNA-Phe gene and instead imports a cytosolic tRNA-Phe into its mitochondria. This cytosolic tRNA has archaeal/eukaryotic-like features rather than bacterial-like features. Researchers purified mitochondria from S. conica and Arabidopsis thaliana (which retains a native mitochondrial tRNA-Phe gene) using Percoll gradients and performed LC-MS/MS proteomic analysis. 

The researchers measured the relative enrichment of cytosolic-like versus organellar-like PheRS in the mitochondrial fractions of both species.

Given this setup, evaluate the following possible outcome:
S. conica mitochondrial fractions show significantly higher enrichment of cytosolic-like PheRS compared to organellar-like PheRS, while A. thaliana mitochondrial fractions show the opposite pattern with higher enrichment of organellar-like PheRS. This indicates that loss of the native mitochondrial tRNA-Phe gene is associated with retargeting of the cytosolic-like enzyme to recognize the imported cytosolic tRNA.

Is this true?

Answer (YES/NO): NO